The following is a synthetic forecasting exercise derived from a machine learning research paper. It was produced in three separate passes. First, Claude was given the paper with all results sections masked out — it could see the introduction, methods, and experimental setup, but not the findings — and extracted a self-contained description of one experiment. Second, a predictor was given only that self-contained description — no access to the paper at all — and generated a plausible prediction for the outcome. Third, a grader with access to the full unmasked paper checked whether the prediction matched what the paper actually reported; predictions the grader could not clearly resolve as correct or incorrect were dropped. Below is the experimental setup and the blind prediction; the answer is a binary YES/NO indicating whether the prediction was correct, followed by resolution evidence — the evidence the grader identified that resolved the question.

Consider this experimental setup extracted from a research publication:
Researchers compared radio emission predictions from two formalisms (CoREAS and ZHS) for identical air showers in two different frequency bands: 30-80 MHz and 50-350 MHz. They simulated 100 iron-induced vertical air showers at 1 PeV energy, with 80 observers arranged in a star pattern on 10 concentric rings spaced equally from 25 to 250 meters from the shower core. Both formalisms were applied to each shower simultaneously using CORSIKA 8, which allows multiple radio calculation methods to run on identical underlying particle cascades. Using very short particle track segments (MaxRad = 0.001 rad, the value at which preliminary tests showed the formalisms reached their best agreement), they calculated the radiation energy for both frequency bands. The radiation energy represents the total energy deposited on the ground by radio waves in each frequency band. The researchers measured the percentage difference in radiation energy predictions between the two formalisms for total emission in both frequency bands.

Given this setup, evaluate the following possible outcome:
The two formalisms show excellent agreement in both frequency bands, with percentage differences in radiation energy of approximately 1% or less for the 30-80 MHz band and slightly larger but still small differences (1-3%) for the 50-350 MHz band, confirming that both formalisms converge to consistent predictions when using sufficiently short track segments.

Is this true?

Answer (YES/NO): NO